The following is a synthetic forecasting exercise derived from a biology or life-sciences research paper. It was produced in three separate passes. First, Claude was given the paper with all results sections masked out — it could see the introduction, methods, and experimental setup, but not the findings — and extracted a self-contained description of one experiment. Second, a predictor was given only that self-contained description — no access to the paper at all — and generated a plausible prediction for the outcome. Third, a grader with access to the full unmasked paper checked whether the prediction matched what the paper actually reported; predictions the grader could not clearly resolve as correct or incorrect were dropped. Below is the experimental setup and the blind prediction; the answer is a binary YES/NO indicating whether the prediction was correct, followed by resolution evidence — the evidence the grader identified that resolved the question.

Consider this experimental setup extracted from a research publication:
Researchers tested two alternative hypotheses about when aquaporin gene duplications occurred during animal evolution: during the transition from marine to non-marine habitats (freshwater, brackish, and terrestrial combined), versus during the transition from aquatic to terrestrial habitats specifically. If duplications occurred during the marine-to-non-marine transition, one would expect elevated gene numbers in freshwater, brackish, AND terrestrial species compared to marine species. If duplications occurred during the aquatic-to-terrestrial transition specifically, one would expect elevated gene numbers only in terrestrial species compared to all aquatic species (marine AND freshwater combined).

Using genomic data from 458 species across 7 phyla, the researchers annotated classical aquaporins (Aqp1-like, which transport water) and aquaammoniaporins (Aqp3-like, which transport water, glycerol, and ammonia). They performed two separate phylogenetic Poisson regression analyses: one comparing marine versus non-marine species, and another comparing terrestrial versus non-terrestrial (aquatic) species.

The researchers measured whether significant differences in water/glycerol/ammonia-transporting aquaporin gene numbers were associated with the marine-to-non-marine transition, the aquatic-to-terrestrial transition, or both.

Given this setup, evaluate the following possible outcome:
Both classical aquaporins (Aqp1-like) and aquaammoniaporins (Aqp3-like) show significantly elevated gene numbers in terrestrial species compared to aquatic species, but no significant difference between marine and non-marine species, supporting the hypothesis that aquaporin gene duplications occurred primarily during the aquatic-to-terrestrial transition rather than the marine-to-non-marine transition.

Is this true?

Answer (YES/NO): NO